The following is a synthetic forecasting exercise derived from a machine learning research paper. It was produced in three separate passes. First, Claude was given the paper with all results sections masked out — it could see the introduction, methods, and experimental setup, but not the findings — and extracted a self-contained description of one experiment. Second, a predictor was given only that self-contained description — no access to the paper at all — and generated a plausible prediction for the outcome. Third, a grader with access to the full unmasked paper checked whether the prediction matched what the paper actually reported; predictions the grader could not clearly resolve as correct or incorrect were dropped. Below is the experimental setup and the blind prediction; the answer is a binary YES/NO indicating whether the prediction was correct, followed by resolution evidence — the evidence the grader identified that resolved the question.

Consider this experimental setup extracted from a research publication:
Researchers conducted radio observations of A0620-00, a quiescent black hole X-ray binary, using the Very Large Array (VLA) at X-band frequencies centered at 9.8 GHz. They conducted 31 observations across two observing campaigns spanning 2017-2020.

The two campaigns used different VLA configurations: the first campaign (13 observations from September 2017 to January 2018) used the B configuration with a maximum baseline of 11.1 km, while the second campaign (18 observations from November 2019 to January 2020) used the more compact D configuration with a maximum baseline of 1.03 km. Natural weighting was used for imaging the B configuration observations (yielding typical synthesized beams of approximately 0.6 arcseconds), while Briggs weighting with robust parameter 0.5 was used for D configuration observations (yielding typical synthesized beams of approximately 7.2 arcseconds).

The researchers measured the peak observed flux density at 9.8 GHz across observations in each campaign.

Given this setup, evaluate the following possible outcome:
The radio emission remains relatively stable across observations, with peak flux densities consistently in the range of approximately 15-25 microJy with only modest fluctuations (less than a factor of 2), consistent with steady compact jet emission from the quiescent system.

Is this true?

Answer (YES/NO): NO